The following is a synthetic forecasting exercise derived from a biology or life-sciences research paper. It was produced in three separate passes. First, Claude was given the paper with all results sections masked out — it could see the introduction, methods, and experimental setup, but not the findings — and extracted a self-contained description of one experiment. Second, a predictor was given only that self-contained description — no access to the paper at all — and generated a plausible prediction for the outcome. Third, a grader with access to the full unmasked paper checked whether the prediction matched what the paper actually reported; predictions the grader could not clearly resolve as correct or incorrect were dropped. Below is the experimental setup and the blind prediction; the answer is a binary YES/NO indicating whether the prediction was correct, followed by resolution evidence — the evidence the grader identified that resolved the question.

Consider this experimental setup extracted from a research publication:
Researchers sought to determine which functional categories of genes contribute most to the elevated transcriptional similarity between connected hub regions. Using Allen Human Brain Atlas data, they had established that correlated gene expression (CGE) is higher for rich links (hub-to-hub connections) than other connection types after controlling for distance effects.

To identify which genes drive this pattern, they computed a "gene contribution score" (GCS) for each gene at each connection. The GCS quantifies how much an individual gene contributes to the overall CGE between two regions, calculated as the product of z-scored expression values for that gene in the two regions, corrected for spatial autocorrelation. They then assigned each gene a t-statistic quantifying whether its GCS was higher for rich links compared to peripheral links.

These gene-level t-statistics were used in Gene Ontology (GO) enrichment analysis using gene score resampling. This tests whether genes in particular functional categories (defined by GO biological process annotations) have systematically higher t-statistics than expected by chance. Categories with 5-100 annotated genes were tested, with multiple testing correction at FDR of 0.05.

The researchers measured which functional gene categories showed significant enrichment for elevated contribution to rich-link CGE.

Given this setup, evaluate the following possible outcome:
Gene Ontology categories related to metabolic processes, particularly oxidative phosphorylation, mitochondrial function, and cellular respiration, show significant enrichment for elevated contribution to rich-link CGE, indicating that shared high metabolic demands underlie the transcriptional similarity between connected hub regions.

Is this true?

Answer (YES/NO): YES